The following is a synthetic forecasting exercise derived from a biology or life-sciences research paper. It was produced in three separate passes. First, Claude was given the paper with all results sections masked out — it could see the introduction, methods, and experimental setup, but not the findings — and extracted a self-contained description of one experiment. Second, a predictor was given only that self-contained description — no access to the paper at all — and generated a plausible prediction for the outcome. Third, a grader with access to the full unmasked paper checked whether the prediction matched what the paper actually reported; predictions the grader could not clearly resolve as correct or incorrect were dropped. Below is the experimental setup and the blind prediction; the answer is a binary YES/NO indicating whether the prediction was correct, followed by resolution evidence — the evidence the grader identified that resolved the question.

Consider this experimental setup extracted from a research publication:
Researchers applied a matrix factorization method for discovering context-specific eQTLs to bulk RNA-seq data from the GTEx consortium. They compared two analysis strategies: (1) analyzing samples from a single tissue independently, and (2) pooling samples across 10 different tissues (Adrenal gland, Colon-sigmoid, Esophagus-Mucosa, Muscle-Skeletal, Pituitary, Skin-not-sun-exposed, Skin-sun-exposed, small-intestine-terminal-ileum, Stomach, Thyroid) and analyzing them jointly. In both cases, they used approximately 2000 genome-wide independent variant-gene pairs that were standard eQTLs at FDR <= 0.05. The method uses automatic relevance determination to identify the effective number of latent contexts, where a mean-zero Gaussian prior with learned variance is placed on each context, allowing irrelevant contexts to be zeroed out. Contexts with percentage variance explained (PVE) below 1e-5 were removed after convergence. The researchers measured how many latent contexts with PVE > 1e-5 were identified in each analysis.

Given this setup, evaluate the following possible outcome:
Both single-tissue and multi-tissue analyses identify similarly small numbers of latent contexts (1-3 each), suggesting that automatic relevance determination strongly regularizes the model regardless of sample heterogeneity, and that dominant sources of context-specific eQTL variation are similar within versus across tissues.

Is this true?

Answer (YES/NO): NO